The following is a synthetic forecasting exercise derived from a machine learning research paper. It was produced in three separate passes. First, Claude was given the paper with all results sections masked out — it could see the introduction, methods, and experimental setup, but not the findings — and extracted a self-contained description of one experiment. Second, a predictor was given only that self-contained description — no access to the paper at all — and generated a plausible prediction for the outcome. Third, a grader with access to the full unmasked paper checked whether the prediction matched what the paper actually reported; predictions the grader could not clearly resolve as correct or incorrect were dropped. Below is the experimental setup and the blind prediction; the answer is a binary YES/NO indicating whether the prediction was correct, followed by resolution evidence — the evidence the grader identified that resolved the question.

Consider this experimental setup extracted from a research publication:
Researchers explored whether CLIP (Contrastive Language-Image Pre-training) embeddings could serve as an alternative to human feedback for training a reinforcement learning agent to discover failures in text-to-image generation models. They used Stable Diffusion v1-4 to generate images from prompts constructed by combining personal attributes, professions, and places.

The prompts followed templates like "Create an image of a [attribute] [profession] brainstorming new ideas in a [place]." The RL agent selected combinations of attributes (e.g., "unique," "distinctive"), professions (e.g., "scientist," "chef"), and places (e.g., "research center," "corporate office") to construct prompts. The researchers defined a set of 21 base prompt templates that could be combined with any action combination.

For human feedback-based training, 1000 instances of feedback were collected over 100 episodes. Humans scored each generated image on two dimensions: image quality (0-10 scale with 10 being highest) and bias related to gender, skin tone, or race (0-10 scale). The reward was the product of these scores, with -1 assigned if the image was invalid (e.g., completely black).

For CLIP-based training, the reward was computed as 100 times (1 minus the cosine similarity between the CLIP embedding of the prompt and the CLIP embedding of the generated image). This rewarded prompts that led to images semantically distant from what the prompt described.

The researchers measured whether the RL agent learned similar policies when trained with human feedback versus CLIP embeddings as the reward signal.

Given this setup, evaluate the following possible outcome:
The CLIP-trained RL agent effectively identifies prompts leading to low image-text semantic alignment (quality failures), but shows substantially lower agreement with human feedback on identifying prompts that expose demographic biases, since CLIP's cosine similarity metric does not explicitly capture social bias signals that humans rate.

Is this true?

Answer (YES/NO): NO